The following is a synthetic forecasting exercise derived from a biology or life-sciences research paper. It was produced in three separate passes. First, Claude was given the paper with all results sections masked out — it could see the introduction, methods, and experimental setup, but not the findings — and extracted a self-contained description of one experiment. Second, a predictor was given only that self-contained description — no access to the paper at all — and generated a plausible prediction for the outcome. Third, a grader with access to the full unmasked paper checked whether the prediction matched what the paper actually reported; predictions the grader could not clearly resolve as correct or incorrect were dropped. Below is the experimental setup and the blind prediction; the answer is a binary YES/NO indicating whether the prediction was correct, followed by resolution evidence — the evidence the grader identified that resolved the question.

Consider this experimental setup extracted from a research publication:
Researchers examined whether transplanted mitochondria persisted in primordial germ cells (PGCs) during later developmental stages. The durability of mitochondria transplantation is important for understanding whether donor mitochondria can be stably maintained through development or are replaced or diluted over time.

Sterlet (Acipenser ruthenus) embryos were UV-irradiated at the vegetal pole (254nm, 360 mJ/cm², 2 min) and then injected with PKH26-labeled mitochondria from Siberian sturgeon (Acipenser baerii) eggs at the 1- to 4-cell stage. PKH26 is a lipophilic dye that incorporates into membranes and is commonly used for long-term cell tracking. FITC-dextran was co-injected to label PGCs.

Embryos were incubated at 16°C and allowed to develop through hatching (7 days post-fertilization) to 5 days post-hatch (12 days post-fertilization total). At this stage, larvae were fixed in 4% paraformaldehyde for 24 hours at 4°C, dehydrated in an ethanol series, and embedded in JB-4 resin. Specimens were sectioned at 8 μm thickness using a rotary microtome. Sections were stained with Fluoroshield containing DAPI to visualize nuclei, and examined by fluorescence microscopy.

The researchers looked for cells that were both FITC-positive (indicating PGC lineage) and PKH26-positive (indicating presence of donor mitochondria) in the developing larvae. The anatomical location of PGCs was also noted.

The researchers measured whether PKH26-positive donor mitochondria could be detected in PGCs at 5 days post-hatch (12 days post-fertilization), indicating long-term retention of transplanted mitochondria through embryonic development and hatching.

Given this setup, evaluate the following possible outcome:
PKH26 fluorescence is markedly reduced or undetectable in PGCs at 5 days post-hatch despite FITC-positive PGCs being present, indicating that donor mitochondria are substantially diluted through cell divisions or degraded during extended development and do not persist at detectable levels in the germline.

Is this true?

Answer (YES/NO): NO